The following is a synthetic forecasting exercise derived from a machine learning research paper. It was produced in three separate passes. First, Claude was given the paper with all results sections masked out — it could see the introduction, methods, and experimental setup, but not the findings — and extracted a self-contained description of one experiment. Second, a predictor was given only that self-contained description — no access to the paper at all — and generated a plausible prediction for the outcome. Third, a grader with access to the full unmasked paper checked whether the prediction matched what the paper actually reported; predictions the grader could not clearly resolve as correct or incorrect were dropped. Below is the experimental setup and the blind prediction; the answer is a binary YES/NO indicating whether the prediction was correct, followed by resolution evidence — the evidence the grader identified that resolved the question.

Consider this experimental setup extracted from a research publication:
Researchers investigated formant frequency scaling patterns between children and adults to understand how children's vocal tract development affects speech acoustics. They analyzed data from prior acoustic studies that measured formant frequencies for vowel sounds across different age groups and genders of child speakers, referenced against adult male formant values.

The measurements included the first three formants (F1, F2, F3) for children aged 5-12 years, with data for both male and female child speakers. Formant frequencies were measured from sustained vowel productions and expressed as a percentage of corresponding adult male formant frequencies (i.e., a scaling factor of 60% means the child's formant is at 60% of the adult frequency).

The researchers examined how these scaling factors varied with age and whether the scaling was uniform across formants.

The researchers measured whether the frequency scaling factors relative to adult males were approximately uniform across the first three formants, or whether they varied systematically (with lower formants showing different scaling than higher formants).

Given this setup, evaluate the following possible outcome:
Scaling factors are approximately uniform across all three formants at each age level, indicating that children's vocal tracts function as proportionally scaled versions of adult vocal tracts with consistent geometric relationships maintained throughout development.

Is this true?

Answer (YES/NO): NO